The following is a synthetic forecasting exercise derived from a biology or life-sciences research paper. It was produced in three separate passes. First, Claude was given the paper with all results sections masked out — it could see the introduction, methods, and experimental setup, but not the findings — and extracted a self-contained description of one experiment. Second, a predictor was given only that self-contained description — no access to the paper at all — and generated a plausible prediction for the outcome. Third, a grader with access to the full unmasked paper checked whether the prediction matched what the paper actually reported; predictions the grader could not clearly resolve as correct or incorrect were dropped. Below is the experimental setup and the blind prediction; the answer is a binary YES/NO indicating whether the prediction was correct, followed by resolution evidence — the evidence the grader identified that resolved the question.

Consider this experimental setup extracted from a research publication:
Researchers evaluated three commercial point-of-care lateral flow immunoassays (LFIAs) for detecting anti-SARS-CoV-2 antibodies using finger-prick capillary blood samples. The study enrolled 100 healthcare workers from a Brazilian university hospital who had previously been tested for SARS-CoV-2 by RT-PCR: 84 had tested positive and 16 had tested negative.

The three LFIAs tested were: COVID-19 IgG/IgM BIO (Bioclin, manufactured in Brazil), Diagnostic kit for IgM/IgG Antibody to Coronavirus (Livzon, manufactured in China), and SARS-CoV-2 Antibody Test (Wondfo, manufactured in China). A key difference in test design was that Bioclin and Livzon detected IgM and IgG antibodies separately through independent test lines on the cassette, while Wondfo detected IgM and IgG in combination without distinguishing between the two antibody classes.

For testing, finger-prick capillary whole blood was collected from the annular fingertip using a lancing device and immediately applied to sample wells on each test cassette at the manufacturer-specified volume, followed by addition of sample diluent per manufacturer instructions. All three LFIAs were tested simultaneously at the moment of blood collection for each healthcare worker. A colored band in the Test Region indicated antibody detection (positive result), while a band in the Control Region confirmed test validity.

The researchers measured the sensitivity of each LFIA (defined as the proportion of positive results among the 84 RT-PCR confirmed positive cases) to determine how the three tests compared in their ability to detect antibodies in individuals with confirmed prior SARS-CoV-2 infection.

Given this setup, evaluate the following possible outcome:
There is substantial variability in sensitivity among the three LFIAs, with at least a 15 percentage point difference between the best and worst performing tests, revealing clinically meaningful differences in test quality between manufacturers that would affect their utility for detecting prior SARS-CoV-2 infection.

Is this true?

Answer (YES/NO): YES